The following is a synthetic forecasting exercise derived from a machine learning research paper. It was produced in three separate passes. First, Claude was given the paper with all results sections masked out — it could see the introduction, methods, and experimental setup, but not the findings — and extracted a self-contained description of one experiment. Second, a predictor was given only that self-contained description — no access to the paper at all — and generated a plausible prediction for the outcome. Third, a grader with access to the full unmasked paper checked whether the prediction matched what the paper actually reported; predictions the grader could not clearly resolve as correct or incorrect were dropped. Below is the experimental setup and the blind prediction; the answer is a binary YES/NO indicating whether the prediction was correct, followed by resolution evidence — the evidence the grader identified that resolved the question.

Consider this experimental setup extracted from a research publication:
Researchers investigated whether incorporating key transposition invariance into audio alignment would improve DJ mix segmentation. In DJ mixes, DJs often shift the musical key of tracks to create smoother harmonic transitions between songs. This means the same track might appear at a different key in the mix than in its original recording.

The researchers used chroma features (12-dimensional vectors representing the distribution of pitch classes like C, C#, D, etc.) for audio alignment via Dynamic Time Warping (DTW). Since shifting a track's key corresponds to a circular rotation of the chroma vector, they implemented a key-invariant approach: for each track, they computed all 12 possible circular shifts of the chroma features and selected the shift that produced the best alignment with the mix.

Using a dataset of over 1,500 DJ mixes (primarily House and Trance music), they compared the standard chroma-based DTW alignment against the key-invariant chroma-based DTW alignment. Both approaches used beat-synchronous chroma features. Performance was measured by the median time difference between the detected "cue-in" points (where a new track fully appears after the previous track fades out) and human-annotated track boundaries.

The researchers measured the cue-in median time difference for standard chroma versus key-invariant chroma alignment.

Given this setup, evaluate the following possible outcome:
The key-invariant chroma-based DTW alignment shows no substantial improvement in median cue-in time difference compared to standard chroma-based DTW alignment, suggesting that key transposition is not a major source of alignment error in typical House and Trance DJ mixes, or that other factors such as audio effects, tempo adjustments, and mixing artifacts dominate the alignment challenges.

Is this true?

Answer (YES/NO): YES